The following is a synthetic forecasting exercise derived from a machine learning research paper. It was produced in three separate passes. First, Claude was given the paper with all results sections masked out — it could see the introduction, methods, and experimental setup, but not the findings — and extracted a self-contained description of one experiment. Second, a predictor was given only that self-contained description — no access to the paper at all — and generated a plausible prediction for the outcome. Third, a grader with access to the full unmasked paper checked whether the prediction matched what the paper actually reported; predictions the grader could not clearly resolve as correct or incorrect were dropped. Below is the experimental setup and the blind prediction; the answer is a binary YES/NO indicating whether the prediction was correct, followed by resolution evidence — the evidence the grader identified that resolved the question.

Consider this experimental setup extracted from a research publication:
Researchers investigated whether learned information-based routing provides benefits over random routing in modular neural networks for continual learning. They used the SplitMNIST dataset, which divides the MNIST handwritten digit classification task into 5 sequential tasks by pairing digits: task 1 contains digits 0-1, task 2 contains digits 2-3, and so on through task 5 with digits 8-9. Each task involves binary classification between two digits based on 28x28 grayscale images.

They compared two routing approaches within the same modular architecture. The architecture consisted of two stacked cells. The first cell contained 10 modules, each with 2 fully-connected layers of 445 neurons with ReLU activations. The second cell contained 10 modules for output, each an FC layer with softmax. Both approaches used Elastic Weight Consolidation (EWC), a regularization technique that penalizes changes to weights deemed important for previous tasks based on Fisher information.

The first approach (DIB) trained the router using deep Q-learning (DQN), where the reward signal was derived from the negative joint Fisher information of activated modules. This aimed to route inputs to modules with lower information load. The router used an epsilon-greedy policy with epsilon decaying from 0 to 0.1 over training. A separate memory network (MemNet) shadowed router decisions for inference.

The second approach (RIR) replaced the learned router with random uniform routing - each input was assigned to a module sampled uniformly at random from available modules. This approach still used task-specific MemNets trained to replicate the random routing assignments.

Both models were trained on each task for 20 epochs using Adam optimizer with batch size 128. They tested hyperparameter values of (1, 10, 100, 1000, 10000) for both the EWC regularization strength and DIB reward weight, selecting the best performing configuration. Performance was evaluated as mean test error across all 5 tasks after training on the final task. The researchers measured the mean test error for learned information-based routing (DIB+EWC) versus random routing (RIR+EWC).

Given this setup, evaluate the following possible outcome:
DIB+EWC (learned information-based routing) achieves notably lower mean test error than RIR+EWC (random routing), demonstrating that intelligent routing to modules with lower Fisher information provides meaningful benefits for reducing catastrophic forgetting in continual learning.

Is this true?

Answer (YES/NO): YES